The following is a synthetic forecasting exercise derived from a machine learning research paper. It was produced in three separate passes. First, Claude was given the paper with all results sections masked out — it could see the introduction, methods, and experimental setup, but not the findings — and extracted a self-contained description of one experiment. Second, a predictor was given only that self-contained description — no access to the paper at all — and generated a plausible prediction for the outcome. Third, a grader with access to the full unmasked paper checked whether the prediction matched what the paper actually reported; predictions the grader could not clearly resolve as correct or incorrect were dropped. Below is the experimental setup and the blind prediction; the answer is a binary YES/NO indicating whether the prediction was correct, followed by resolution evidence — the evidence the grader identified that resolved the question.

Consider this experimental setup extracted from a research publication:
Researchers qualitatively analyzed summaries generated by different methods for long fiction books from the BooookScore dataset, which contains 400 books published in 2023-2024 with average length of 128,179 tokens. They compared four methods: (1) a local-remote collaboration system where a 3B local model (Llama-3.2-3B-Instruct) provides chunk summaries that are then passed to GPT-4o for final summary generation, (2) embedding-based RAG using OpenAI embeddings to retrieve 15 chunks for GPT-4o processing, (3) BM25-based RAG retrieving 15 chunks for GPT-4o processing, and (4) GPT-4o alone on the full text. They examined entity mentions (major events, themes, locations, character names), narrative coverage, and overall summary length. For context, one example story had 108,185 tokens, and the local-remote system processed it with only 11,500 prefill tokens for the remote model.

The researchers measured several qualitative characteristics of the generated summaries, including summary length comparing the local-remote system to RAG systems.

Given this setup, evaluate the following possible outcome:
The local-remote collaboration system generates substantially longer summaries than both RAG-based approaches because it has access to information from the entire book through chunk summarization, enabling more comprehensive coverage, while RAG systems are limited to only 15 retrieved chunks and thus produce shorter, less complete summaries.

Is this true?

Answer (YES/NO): YES